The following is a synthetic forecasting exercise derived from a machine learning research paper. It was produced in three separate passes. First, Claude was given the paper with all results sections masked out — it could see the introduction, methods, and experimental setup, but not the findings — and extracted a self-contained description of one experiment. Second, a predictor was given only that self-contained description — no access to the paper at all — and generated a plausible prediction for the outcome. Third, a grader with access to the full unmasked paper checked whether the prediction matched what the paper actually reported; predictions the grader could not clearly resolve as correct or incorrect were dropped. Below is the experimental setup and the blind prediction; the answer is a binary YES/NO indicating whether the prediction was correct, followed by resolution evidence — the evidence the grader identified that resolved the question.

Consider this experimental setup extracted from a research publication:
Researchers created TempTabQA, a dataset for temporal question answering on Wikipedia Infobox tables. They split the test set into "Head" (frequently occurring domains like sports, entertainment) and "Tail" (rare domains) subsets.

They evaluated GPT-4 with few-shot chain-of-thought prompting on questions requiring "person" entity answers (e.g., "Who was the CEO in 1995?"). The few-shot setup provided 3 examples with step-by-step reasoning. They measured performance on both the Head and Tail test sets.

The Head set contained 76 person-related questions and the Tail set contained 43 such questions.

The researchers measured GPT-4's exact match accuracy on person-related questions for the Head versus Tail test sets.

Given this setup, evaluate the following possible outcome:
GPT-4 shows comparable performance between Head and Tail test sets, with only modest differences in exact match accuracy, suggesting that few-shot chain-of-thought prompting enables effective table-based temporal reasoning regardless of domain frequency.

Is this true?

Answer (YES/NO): NO